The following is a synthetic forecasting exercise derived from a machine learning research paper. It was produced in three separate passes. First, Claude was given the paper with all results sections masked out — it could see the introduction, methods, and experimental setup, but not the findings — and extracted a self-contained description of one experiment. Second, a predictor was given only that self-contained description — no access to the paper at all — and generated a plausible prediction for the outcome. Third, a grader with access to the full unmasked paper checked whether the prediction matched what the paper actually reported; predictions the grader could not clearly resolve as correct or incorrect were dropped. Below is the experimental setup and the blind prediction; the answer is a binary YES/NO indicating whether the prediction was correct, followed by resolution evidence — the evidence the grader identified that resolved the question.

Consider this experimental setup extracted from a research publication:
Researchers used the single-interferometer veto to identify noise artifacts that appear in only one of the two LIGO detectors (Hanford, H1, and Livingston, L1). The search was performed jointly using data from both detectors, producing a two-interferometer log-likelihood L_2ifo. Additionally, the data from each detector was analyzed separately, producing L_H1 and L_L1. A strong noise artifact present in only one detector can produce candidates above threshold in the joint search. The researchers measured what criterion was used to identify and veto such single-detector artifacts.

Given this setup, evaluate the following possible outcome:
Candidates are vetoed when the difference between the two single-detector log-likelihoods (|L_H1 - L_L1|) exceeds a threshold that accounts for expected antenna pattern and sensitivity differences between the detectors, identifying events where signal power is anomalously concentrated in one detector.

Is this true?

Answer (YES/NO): NO